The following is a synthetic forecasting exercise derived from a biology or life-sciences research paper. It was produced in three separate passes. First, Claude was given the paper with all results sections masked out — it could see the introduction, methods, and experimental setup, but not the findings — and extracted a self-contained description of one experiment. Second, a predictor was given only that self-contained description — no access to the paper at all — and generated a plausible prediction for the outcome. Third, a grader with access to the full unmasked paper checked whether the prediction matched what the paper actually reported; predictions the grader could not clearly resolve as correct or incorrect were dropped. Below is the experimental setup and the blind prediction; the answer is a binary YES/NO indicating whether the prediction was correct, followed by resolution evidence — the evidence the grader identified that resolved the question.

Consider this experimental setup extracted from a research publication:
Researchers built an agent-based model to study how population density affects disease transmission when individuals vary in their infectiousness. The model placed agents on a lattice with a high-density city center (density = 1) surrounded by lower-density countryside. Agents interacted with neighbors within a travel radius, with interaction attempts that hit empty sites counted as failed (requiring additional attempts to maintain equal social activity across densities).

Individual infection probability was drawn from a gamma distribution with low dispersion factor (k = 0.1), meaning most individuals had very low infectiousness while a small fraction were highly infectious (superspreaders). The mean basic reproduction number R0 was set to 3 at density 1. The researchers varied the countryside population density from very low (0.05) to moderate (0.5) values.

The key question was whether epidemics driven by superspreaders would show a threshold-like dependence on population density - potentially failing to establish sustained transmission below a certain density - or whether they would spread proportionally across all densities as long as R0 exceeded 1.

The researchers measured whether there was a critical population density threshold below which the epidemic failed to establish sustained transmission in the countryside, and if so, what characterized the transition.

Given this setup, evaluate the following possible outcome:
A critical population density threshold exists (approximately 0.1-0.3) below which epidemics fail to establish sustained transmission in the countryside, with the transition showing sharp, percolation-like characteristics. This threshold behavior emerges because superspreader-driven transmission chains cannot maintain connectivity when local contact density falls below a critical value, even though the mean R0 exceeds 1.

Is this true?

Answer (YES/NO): NO